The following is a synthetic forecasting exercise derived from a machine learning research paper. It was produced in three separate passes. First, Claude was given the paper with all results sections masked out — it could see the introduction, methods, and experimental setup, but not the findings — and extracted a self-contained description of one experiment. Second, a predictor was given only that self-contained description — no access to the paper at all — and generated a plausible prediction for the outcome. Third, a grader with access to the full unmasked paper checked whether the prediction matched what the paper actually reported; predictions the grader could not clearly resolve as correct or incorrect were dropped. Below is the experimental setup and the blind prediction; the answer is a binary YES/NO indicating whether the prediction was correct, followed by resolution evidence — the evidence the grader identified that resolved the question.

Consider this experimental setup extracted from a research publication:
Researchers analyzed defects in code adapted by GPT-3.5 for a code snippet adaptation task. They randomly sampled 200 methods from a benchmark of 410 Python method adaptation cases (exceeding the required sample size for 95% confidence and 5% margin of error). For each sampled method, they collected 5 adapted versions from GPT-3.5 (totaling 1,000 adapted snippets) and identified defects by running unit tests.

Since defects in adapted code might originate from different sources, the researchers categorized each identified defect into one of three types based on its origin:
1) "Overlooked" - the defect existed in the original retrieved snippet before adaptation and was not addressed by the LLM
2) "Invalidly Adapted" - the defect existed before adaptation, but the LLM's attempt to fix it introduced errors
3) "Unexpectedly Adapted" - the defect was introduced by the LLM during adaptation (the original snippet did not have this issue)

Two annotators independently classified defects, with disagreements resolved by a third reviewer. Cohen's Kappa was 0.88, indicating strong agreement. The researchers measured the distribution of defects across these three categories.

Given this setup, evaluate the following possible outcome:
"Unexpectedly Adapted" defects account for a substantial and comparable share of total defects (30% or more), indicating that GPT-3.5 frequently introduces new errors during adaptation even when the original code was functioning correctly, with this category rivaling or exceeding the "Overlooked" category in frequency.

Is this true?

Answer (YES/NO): NO